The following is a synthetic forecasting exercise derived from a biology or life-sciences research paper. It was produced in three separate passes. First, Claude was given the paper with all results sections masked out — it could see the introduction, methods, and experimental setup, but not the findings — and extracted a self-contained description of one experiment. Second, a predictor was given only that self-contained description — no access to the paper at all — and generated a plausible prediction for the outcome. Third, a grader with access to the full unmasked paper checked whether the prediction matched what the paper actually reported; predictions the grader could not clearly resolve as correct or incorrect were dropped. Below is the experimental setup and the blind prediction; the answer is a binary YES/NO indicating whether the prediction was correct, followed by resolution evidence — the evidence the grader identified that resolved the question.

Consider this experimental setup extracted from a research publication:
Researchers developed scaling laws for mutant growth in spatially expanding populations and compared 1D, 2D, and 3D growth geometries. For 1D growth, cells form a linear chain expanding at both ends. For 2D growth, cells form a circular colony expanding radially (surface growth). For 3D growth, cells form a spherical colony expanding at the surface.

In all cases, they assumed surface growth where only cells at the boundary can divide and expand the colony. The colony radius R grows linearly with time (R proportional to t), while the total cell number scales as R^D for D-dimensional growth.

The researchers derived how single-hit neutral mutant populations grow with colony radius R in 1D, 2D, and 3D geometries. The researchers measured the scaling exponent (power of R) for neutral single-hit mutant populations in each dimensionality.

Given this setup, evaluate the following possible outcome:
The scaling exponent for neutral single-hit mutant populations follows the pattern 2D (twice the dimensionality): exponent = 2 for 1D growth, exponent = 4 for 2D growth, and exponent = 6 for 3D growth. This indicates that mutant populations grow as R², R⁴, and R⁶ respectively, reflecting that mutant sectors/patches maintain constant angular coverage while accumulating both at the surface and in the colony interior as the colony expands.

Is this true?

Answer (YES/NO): NO